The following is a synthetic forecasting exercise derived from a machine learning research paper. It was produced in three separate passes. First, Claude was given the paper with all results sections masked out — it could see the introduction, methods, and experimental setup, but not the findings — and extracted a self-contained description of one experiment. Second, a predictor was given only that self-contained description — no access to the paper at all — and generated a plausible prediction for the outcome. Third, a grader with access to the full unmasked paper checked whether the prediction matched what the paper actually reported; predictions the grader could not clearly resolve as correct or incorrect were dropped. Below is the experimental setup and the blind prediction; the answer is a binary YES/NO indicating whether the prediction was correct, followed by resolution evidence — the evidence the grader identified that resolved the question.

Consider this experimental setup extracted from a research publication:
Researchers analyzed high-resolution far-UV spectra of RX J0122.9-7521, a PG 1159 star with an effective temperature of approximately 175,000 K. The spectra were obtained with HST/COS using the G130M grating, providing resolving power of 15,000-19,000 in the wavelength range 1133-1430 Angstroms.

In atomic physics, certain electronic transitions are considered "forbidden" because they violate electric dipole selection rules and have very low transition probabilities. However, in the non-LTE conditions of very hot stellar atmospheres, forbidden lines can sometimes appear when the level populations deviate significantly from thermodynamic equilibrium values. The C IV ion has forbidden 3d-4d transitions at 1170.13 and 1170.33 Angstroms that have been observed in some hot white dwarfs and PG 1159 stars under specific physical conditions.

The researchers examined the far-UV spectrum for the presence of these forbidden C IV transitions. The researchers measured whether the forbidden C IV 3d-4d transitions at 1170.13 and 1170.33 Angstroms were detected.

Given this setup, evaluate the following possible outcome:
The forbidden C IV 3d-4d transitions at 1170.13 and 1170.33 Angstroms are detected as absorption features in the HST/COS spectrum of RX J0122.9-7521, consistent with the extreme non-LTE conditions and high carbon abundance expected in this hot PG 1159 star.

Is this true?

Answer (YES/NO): YES